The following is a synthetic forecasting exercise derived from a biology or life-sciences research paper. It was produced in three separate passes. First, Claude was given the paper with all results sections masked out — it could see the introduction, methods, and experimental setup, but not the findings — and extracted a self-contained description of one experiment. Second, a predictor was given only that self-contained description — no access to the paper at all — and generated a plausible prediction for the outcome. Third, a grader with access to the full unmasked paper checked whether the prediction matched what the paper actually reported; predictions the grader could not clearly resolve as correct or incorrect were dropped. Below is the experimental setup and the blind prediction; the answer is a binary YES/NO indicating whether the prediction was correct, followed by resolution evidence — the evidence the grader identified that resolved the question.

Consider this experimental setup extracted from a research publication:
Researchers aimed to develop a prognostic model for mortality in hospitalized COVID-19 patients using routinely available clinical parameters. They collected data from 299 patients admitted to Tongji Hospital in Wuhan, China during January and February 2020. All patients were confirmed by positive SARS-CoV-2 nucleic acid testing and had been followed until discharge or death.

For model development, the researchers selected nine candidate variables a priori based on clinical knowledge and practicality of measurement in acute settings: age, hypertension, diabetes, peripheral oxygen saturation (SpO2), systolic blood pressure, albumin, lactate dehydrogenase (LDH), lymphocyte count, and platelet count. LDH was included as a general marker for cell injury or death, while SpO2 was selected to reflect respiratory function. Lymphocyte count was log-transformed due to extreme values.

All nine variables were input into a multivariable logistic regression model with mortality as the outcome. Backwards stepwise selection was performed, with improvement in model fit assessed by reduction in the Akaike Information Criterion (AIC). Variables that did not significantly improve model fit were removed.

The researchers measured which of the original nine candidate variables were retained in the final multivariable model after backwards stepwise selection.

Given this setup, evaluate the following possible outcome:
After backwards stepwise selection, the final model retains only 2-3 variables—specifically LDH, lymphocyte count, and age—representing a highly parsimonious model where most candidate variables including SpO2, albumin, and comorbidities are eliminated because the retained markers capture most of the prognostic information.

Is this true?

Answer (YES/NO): NO